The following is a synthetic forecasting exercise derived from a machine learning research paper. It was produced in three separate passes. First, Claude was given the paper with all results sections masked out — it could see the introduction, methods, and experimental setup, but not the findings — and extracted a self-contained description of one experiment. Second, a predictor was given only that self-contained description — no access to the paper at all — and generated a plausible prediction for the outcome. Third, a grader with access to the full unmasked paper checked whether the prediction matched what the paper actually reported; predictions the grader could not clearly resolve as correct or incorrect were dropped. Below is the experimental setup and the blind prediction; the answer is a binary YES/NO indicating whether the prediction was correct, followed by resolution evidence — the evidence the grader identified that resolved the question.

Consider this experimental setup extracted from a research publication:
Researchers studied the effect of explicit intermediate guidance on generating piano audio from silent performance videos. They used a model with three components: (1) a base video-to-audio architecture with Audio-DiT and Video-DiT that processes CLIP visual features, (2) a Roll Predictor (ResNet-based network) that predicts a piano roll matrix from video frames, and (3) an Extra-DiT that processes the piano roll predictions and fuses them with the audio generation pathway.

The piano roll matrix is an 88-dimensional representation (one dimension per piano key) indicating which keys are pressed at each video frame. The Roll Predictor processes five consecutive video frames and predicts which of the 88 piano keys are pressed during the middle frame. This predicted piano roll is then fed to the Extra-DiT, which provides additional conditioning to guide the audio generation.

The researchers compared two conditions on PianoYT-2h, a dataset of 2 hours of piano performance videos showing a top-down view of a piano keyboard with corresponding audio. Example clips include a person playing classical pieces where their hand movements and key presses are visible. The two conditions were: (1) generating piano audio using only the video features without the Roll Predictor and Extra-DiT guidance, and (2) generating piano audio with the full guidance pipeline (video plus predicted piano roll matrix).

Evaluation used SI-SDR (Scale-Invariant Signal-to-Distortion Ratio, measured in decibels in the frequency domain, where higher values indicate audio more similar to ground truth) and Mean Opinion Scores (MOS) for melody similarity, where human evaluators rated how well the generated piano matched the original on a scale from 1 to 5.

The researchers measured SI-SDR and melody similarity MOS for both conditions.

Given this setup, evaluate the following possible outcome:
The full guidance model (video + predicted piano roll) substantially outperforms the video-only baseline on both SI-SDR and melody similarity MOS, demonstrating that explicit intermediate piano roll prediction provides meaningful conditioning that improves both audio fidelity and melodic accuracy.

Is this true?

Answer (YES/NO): YES